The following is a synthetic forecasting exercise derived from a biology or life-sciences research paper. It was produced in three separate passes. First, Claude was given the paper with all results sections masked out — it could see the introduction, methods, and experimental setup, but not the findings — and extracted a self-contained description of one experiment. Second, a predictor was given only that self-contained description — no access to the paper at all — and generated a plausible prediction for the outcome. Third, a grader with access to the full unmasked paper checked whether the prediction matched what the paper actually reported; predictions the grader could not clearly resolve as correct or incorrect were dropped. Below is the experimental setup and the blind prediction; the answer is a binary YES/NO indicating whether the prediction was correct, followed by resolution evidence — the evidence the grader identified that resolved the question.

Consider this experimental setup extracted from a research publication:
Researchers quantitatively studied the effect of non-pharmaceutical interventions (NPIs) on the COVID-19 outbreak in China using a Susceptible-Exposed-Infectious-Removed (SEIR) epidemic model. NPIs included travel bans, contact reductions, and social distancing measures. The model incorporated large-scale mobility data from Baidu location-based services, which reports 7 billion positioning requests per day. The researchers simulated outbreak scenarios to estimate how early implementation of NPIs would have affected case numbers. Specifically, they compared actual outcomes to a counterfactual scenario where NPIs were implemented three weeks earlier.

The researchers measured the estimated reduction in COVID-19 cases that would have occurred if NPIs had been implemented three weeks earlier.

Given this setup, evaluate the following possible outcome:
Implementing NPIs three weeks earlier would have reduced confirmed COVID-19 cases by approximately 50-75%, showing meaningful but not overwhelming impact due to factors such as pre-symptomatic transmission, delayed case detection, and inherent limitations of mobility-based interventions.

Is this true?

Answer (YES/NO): NO